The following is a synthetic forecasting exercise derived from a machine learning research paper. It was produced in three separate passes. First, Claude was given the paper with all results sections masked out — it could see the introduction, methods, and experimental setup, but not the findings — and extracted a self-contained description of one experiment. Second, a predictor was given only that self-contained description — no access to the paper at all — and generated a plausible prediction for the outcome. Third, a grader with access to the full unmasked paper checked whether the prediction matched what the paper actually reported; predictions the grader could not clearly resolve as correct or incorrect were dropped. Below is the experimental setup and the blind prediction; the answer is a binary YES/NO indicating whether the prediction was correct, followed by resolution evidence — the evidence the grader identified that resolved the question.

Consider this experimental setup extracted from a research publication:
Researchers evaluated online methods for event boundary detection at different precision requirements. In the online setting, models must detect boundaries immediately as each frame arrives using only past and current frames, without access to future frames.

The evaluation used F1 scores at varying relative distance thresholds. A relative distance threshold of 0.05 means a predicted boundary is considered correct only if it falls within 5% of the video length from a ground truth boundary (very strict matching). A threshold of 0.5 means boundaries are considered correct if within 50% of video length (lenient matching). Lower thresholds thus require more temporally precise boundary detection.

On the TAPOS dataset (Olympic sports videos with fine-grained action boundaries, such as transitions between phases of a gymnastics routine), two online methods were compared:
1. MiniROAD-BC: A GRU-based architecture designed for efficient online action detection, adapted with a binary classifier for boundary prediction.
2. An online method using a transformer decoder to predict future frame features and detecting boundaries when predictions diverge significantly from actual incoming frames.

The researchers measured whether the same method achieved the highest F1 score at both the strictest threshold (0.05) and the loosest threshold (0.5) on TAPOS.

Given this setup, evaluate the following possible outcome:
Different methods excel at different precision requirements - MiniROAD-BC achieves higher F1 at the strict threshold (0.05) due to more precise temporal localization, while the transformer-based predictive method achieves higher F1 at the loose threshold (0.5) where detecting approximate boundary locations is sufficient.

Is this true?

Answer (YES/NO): YES